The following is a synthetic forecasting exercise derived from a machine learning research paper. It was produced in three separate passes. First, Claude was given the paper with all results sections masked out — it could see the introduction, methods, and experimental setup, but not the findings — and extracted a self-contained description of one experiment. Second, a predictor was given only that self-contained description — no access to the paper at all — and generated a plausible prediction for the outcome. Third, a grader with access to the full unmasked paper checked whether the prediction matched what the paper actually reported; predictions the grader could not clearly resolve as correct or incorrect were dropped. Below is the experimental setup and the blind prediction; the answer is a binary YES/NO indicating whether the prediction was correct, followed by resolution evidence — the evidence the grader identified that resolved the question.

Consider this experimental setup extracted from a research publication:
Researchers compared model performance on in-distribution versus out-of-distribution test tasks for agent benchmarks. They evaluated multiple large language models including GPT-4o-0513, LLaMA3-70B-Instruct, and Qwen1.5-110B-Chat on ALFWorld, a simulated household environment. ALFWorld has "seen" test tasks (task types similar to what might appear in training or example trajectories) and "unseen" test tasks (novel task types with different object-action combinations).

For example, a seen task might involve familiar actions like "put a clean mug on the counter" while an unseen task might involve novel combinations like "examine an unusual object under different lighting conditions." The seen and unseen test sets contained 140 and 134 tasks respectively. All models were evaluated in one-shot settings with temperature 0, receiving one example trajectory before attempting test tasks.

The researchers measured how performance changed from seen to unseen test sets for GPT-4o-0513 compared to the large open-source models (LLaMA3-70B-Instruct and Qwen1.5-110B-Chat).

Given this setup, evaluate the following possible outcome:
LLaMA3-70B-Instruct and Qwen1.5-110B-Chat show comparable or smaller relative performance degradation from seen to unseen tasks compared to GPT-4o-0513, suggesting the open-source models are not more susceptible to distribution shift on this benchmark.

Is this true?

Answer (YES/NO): YES